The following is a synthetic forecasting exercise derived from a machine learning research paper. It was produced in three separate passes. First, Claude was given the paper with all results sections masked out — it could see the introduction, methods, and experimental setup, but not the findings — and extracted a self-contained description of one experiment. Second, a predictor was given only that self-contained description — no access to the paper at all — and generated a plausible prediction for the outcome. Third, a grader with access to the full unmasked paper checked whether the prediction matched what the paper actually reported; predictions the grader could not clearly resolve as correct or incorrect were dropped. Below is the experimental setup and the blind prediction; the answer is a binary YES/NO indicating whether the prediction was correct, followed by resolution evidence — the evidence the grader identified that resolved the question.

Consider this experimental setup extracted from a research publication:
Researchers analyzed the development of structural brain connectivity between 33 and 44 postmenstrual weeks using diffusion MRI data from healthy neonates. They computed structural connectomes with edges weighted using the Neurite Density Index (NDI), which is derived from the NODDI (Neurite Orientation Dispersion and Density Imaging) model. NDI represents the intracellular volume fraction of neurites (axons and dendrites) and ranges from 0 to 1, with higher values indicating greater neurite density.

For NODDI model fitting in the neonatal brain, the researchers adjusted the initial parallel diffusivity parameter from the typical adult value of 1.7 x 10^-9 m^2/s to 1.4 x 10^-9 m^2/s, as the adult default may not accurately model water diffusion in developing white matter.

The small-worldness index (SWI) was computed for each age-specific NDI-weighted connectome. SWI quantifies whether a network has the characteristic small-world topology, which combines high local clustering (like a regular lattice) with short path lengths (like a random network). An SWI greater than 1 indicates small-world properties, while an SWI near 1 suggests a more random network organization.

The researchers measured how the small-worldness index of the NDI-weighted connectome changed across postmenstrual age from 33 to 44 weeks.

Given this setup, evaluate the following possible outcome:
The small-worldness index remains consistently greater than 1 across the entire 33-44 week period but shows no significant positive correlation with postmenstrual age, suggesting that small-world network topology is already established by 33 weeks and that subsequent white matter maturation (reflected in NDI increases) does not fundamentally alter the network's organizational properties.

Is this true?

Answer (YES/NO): YES